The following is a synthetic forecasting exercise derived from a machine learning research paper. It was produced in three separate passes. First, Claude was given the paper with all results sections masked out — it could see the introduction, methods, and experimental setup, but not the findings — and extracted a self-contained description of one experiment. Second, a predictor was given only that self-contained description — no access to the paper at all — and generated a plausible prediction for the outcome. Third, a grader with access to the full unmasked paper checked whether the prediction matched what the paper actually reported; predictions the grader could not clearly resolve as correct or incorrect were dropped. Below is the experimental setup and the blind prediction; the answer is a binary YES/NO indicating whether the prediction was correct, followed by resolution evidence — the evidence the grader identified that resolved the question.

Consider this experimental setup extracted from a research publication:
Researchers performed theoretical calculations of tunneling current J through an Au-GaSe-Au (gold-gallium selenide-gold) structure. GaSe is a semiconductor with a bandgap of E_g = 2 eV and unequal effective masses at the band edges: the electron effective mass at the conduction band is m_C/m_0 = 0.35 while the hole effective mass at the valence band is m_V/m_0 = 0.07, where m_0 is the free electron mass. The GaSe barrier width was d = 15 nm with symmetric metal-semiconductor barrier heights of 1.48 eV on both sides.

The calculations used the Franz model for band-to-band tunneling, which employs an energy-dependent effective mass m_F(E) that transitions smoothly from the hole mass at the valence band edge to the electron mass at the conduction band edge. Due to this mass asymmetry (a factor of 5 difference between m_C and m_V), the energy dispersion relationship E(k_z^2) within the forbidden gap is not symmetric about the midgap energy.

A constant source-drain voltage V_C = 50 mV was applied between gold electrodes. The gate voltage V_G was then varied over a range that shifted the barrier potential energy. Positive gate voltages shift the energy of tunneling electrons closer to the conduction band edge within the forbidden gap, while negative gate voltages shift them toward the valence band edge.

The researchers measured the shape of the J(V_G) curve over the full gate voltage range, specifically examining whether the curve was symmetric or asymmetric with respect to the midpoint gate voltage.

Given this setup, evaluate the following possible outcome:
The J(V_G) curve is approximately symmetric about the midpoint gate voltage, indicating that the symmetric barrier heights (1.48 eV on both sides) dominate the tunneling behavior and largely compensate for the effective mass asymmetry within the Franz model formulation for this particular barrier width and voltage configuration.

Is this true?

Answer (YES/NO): NO